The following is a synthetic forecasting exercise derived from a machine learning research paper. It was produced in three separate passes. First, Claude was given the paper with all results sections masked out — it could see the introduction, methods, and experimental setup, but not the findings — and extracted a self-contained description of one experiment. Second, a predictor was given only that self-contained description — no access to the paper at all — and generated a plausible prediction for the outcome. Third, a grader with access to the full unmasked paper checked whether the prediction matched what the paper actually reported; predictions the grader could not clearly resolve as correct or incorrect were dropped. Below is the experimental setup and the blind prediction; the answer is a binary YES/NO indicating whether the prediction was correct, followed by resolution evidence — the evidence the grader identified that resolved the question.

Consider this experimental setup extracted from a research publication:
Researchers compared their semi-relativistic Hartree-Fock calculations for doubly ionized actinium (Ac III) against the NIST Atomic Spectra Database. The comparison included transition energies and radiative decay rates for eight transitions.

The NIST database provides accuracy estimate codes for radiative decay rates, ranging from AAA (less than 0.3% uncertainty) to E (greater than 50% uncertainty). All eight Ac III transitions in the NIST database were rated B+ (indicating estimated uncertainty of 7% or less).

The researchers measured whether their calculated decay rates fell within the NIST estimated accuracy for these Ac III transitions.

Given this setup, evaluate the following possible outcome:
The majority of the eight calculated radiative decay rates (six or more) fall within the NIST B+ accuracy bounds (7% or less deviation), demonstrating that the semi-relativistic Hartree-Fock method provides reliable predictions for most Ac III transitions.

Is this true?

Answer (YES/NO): NO